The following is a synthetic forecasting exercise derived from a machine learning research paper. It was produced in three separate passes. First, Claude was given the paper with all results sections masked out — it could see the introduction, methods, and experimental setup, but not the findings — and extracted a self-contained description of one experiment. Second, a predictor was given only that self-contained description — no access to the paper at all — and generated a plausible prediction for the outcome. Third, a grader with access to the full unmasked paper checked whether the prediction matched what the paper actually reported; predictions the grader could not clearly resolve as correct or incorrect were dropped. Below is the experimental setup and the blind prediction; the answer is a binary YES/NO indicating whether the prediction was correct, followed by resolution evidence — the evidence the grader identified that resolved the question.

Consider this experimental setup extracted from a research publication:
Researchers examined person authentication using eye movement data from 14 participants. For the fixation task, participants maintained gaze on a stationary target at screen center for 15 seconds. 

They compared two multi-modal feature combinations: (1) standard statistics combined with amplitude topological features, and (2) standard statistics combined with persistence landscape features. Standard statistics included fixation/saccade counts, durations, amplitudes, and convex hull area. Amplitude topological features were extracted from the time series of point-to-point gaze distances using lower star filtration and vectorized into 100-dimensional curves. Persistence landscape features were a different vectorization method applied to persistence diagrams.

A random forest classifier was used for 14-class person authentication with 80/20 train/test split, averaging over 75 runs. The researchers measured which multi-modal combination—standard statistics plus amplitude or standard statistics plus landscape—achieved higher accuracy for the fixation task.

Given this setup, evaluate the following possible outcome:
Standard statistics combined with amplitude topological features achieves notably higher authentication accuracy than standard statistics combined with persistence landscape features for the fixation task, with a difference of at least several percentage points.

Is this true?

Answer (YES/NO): YES